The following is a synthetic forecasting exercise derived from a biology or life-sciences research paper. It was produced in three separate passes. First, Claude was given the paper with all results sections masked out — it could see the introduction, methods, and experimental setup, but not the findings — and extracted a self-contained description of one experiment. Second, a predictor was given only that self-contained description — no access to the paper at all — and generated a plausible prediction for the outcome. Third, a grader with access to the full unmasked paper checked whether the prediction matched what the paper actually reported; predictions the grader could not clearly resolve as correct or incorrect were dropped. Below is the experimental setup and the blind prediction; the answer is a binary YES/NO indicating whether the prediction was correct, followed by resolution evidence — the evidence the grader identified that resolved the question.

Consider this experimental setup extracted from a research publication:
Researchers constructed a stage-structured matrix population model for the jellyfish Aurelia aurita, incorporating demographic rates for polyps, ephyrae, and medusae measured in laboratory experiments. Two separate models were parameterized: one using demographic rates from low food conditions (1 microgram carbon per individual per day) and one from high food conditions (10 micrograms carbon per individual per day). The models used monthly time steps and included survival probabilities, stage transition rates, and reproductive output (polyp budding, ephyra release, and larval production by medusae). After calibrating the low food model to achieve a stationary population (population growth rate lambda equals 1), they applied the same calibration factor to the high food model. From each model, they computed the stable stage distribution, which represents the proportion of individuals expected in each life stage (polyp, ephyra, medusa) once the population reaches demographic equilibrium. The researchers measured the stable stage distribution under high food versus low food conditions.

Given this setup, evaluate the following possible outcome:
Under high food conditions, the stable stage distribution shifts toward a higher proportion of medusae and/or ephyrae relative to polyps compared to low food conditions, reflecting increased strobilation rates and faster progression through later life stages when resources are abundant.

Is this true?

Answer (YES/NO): YES